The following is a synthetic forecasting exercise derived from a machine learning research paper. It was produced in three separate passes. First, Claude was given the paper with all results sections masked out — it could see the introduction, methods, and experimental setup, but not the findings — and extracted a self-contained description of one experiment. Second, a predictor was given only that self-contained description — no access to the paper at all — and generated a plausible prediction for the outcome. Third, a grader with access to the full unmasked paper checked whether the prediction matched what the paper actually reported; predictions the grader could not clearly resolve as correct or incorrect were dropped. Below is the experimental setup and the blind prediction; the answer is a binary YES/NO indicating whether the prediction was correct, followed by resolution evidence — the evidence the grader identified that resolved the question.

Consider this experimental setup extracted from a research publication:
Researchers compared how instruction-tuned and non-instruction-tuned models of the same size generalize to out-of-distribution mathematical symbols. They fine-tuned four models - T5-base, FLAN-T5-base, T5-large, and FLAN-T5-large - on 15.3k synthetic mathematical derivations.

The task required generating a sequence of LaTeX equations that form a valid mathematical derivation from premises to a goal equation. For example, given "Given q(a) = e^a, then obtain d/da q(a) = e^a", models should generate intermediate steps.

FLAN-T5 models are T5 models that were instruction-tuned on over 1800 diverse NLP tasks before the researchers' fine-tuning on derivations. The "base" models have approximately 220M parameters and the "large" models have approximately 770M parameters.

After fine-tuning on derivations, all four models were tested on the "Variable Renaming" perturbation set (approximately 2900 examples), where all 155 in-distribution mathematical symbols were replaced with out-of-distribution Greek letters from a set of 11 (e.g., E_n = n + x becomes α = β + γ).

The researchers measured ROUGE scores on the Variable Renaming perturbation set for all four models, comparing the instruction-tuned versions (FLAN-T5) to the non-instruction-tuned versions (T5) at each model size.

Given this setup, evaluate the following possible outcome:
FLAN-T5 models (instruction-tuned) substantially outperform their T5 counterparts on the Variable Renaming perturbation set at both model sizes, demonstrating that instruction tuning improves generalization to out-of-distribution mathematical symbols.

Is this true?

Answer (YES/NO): NO